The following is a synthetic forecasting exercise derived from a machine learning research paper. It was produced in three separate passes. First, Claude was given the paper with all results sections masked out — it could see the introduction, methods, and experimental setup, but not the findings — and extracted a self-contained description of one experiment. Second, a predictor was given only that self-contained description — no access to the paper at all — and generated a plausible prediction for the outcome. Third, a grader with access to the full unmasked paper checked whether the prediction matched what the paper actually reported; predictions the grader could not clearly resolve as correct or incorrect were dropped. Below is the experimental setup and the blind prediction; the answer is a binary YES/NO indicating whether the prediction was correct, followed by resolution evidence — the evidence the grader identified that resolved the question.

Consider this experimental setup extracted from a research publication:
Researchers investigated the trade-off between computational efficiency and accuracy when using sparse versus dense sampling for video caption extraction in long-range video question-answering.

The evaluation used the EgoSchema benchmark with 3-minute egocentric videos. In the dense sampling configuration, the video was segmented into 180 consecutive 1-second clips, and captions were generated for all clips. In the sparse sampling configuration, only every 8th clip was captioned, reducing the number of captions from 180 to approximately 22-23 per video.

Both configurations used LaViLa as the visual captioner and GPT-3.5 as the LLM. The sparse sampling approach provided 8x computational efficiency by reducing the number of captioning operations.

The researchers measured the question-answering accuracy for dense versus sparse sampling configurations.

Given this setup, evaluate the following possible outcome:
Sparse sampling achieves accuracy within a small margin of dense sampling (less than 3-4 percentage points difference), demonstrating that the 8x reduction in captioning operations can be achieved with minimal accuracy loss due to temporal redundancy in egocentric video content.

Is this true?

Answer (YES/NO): YES